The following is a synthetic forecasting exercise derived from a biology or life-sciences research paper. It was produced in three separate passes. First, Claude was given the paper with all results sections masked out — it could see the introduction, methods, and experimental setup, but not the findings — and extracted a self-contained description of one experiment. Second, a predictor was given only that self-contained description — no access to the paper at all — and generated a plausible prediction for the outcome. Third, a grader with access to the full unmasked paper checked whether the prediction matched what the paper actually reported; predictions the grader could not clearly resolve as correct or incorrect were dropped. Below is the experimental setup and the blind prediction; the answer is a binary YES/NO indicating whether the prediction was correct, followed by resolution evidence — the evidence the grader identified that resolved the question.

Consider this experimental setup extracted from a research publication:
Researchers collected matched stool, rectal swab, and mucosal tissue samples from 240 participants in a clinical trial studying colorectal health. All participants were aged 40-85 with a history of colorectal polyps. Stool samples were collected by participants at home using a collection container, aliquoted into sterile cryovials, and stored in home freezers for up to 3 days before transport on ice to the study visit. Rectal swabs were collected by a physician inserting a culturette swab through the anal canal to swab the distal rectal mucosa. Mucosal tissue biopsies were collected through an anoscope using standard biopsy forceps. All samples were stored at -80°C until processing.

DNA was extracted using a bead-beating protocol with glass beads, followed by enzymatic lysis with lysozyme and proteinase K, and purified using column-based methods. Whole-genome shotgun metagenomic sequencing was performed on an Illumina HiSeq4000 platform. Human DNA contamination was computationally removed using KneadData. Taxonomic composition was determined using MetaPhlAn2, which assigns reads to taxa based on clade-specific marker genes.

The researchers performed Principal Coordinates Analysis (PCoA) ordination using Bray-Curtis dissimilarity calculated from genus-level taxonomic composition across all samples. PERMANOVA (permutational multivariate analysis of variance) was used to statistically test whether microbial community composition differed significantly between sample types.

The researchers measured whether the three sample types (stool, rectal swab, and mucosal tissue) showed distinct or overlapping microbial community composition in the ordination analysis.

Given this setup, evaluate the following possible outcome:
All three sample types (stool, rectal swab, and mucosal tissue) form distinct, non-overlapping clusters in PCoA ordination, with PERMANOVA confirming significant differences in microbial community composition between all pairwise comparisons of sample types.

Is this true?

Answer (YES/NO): NO